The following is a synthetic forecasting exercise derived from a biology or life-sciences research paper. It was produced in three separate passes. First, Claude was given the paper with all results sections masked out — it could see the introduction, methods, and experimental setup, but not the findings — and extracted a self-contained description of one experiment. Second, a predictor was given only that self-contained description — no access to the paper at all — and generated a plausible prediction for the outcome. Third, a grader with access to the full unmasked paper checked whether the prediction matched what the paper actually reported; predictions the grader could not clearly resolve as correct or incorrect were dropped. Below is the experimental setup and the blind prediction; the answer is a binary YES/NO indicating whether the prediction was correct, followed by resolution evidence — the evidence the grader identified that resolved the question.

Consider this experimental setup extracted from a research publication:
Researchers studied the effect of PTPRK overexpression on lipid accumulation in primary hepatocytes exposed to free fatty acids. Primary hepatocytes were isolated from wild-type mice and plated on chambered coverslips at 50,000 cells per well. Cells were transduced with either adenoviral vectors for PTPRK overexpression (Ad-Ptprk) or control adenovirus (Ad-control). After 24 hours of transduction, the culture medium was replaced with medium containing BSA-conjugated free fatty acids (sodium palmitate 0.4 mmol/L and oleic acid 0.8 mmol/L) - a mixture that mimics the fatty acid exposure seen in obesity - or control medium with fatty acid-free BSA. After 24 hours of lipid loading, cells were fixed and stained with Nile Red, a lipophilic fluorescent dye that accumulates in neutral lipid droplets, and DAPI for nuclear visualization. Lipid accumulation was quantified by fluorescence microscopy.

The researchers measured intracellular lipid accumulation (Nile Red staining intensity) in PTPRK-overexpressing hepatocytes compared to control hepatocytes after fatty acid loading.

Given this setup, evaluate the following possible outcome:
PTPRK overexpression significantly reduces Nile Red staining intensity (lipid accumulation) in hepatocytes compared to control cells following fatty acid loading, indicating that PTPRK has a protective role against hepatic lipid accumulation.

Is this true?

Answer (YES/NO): NO